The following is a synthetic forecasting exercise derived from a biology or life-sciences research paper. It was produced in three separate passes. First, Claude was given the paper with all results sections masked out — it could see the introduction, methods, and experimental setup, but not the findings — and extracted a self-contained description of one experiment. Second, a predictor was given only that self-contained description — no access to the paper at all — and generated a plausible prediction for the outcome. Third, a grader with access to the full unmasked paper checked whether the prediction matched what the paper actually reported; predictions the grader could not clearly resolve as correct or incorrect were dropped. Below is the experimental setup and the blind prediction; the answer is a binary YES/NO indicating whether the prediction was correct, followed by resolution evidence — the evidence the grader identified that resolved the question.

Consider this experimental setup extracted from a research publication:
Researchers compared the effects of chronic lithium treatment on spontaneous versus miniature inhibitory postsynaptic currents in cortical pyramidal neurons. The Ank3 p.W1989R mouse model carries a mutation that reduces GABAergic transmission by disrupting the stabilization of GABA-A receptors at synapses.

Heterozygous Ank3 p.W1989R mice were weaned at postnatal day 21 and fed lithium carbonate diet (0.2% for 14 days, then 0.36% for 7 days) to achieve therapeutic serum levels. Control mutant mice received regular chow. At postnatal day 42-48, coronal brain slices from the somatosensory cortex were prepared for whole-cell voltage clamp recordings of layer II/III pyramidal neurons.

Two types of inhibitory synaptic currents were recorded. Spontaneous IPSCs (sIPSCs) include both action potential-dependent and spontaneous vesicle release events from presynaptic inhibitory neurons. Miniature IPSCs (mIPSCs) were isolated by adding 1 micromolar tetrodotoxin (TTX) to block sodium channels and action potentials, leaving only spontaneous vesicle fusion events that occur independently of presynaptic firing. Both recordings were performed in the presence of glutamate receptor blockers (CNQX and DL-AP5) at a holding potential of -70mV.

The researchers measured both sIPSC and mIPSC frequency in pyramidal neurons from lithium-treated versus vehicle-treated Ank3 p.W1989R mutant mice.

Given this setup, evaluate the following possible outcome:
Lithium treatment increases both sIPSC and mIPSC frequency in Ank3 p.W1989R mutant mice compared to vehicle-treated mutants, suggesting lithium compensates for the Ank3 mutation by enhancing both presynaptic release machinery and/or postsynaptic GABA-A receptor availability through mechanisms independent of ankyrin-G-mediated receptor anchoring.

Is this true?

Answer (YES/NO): NO